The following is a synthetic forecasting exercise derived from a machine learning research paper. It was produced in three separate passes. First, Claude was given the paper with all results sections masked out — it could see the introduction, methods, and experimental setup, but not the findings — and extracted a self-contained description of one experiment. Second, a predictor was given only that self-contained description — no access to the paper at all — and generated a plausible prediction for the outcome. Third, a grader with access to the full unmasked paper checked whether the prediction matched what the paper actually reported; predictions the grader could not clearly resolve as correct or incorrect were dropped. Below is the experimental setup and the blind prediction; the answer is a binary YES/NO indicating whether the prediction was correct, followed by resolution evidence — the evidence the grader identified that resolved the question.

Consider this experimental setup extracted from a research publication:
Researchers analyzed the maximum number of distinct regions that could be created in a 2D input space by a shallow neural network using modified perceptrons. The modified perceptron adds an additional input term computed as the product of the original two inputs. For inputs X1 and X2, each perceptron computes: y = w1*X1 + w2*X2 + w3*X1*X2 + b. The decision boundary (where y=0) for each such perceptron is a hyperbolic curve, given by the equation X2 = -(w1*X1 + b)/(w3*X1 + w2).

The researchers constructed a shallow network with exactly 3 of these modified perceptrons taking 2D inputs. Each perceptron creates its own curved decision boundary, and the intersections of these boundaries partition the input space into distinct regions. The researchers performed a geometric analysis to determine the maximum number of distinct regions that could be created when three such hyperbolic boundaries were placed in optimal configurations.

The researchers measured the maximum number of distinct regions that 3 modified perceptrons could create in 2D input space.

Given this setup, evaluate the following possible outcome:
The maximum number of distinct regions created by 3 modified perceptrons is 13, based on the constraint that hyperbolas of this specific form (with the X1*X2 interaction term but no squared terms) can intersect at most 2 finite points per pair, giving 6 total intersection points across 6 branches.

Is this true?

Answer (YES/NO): YES